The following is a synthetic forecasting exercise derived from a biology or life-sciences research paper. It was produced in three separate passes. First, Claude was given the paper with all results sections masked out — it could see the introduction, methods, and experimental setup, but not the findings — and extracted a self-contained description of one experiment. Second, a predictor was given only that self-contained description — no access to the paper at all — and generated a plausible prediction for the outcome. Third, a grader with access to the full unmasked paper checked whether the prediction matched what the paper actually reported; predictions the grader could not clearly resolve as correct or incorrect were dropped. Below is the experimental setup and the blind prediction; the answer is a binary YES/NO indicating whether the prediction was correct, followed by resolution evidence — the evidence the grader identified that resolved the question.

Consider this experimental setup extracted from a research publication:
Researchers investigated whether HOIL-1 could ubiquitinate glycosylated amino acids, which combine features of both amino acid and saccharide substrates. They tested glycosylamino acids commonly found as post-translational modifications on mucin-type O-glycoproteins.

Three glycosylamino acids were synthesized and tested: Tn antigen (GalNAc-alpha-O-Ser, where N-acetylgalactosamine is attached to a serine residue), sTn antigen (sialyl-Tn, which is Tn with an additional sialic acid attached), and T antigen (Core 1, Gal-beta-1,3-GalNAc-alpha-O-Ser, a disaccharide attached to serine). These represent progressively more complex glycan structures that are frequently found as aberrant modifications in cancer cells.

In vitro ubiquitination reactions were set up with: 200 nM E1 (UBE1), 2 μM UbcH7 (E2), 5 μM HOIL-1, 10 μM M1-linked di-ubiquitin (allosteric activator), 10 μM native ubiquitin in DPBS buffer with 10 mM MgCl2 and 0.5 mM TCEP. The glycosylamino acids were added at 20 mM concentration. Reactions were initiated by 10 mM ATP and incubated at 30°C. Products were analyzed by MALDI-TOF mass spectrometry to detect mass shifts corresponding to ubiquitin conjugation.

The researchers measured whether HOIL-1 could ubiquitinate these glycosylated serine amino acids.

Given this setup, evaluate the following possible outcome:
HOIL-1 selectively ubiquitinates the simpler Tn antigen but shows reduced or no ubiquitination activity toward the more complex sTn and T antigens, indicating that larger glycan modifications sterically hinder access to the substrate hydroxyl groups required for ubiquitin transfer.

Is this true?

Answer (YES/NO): NO